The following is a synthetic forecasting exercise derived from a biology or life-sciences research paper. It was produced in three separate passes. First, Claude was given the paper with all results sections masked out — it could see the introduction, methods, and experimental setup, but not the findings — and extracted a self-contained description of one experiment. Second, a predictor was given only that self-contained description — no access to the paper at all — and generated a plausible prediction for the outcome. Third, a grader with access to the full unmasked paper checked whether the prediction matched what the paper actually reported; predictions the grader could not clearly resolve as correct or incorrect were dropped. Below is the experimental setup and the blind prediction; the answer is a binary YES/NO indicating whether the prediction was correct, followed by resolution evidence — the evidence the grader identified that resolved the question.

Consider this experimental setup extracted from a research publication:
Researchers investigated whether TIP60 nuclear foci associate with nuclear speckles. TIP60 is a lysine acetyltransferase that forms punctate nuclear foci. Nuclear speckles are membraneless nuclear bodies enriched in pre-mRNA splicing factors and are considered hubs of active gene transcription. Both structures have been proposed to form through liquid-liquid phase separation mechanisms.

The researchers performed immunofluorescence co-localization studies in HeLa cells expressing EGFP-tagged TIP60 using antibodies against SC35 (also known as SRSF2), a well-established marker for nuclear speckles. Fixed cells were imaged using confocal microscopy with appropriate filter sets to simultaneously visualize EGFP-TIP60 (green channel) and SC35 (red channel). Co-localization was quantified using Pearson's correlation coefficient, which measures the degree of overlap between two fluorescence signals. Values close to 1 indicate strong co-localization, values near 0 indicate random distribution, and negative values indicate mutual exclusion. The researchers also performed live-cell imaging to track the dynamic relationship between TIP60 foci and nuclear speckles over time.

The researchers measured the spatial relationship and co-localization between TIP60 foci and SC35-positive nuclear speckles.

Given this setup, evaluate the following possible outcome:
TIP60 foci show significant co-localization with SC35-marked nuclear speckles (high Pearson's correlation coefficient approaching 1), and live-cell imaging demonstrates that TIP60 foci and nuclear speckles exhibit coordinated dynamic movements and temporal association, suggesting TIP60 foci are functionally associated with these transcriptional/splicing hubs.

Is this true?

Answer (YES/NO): NO